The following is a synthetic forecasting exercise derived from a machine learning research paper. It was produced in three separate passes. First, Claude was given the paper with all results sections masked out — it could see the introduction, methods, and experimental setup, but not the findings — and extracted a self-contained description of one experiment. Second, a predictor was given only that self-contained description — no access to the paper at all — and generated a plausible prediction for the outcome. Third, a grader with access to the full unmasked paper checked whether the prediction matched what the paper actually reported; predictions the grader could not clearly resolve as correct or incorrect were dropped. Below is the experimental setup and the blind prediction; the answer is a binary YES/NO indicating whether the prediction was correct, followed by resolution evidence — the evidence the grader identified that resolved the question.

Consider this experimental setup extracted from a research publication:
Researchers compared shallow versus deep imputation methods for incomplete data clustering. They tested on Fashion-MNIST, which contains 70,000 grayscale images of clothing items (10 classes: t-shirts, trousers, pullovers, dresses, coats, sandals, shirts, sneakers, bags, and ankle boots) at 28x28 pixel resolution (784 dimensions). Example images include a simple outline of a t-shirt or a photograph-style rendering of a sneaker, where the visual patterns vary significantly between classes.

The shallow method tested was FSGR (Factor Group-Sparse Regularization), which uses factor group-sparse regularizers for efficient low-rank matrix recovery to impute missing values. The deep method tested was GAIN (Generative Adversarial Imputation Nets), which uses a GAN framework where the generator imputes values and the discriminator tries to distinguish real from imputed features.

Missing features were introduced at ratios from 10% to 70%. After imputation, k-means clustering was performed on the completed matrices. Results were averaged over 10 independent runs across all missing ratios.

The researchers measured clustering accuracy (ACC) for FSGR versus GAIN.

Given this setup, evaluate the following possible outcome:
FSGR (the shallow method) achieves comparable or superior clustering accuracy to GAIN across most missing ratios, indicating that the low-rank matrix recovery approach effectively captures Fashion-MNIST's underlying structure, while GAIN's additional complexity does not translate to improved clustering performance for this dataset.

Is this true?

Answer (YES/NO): YES